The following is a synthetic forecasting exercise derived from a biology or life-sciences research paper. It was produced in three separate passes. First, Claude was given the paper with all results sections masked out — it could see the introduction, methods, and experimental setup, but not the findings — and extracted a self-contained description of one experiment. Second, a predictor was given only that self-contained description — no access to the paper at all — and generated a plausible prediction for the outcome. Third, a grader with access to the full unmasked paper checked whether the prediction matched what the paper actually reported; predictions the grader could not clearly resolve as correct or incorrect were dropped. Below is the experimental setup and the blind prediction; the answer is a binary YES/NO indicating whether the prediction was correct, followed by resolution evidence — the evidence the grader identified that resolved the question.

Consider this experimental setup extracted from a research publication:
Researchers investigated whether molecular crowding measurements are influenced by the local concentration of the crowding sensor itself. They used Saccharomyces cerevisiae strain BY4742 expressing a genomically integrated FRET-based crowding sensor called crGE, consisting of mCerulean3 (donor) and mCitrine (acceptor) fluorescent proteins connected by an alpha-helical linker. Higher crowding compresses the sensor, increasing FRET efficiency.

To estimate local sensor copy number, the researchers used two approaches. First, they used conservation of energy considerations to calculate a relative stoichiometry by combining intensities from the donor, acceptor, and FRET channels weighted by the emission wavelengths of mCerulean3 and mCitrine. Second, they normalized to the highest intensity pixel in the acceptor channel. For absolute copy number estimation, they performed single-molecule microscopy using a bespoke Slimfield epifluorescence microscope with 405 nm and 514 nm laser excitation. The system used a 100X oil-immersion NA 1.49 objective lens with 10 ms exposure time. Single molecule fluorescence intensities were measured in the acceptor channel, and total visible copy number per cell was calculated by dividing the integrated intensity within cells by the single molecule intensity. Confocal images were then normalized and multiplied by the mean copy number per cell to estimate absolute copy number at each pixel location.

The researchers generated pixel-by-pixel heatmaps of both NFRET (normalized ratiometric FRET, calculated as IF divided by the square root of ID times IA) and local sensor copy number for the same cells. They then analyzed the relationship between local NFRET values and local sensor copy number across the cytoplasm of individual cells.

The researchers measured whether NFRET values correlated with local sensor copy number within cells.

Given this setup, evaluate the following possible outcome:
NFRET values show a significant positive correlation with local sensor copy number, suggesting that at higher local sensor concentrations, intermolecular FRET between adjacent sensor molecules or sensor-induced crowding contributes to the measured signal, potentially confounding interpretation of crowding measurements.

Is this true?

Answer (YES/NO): NO